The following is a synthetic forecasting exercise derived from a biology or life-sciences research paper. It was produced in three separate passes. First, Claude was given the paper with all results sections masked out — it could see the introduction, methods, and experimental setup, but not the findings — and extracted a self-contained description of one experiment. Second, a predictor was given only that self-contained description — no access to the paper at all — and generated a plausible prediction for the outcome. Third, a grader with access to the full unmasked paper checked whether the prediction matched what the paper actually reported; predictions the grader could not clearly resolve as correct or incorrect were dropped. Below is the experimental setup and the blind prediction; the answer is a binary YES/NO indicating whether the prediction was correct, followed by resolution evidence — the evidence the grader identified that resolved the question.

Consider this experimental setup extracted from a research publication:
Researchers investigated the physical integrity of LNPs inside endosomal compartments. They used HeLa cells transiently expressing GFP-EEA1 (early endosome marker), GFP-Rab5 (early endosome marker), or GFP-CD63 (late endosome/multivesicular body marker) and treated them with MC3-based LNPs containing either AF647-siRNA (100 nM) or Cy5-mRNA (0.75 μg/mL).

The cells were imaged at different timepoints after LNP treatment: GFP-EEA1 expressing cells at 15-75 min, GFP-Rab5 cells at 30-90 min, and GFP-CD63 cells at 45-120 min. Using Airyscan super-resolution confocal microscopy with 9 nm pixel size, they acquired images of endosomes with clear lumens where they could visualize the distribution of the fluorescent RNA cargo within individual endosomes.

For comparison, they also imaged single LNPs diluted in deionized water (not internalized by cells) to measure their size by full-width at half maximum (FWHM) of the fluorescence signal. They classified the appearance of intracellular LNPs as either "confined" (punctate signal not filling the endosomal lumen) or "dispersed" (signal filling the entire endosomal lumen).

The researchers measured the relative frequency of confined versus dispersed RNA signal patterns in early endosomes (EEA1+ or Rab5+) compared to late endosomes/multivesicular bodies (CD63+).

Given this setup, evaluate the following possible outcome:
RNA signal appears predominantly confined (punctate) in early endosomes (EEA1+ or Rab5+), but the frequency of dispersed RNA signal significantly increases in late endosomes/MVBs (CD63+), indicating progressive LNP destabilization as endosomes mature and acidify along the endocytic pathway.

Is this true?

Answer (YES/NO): YES